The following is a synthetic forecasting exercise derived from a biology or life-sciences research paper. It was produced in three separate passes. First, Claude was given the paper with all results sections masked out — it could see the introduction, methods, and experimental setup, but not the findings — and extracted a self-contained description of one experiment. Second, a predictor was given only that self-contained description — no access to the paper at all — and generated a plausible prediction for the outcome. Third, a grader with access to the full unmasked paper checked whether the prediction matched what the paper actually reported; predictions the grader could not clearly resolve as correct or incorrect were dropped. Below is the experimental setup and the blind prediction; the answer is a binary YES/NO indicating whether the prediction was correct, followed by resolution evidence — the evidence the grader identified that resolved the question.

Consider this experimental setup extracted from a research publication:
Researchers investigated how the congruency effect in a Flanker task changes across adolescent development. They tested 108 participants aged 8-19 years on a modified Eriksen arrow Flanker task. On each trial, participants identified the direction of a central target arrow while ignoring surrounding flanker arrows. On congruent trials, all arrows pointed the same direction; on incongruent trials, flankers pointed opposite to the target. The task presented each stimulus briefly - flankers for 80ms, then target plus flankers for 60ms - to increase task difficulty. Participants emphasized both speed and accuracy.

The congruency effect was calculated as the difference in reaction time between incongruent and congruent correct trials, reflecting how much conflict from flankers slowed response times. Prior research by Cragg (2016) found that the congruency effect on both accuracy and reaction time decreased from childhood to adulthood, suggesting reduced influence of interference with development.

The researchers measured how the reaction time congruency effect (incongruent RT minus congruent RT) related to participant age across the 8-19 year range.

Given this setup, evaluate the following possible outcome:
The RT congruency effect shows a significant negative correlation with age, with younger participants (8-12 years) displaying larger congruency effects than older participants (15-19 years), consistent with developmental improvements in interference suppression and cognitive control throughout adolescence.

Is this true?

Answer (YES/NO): NO